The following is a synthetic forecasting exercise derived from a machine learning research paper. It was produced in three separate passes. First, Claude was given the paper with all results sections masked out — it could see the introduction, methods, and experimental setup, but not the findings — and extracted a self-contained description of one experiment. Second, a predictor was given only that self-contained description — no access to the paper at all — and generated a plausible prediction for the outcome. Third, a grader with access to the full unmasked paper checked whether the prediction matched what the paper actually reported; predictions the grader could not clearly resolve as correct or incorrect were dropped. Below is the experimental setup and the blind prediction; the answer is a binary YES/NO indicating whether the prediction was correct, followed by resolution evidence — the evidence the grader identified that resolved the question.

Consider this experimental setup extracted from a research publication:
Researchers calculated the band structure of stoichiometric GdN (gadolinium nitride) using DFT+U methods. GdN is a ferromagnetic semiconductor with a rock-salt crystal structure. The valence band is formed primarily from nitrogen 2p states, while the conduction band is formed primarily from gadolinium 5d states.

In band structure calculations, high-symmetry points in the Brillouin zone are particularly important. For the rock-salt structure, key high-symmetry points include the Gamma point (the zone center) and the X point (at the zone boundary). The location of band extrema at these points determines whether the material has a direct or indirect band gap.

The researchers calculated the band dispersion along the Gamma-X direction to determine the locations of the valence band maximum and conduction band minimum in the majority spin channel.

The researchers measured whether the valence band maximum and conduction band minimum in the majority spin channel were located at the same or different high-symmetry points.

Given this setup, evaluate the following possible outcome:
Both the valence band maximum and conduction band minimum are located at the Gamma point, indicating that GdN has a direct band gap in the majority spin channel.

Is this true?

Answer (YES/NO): NO